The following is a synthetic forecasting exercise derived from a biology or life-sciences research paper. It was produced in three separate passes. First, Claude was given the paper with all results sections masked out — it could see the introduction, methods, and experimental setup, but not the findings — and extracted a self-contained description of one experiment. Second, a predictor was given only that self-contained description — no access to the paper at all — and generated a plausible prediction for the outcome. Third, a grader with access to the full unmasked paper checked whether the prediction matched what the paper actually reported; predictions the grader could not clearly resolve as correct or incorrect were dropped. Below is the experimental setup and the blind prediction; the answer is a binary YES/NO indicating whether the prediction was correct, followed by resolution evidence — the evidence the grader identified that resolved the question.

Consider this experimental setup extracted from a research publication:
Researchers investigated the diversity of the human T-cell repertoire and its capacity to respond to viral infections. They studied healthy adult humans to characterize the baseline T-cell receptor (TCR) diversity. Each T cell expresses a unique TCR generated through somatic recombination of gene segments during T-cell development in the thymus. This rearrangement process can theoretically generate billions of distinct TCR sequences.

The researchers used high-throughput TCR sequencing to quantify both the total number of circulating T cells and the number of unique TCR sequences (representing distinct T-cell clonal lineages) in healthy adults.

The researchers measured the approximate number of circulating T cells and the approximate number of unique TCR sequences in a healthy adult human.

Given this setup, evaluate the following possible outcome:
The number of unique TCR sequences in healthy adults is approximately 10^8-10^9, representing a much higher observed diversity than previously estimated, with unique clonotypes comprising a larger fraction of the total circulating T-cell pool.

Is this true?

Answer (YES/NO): NO